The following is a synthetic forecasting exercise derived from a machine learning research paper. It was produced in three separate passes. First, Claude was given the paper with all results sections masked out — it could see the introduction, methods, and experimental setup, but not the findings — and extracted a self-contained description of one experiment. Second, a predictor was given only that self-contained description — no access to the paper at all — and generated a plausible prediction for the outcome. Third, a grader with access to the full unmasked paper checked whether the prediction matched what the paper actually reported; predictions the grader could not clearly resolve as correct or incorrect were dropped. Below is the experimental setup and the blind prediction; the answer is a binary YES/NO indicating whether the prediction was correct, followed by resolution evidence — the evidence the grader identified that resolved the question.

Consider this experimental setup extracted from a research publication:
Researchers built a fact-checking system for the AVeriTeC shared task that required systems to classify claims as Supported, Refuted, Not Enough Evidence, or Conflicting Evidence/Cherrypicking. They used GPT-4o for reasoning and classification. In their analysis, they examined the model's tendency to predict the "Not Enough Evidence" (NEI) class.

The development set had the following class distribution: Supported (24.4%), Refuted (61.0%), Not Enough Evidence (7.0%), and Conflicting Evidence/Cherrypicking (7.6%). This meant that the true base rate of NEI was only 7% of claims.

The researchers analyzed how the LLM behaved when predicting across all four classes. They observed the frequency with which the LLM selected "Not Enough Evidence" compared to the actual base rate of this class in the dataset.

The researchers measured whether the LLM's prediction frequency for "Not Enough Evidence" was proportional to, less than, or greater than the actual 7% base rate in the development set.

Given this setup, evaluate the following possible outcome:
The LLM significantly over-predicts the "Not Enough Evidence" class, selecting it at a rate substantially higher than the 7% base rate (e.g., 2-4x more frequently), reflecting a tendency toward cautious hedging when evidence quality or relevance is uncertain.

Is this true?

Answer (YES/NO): YES